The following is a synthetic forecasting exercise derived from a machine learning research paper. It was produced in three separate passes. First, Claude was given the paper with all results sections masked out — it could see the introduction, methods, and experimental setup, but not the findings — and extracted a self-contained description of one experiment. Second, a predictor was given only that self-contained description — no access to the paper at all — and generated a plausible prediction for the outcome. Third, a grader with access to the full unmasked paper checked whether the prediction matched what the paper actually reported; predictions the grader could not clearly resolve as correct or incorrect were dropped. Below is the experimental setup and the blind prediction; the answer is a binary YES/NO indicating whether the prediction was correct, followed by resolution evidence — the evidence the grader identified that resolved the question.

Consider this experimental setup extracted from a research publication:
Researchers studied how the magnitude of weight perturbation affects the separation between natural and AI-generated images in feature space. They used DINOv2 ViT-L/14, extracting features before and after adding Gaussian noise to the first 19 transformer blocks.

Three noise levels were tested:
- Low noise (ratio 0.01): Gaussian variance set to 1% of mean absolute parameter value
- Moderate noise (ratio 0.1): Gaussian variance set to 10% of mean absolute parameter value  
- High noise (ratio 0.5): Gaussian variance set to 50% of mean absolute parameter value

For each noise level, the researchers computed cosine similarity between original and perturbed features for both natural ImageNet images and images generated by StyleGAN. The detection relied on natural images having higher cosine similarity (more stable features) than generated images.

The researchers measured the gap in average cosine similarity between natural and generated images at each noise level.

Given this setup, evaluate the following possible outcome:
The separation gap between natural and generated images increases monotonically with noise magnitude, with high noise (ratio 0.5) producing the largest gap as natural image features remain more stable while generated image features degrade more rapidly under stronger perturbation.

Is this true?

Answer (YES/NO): NO